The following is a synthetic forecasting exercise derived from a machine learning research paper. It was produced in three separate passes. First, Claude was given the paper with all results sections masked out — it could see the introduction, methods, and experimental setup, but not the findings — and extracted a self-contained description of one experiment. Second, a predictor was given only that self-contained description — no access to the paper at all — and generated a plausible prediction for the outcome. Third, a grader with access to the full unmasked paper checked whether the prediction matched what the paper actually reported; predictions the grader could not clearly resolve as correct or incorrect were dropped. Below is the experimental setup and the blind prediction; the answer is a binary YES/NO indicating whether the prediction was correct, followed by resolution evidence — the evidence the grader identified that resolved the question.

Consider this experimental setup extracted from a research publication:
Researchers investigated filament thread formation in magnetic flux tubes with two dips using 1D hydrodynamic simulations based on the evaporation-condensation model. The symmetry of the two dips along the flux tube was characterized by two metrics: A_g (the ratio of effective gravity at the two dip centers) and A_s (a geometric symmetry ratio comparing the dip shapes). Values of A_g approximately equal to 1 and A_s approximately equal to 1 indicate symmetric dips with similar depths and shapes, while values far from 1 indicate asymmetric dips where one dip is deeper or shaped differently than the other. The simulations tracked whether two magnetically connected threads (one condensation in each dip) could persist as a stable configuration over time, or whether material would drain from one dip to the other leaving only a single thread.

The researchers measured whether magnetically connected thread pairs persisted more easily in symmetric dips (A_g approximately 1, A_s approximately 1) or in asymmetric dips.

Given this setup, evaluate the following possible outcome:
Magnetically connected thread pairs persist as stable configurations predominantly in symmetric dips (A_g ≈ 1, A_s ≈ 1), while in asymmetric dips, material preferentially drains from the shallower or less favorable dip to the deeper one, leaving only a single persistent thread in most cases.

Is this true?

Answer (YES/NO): NO